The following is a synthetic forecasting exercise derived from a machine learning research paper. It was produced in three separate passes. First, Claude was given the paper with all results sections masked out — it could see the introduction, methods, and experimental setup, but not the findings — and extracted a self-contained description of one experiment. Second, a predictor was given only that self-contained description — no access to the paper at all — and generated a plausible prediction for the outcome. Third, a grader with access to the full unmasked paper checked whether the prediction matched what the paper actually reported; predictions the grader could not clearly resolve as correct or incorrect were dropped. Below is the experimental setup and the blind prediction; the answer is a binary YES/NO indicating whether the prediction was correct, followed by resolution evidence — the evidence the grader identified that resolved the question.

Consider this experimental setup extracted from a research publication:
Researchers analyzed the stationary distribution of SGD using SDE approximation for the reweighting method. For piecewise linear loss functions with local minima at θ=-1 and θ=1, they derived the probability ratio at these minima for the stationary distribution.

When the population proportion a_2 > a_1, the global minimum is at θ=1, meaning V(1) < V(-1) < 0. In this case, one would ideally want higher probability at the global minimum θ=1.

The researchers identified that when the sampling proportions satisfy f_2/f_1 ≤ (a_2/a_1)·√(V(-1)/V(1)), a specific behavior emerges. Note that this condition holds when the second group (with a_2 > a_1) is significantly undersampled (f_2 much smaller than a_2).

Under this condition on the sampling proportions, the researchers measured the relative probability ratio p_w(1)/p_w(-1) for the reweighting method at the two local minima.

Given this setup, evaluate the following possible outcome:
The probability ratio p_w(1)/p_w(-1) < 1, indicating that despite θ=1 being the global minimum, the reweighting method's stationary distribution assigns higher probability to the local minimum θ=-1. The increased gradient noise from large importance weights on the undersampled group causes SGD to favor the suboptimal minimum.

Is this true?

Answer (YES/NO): YES